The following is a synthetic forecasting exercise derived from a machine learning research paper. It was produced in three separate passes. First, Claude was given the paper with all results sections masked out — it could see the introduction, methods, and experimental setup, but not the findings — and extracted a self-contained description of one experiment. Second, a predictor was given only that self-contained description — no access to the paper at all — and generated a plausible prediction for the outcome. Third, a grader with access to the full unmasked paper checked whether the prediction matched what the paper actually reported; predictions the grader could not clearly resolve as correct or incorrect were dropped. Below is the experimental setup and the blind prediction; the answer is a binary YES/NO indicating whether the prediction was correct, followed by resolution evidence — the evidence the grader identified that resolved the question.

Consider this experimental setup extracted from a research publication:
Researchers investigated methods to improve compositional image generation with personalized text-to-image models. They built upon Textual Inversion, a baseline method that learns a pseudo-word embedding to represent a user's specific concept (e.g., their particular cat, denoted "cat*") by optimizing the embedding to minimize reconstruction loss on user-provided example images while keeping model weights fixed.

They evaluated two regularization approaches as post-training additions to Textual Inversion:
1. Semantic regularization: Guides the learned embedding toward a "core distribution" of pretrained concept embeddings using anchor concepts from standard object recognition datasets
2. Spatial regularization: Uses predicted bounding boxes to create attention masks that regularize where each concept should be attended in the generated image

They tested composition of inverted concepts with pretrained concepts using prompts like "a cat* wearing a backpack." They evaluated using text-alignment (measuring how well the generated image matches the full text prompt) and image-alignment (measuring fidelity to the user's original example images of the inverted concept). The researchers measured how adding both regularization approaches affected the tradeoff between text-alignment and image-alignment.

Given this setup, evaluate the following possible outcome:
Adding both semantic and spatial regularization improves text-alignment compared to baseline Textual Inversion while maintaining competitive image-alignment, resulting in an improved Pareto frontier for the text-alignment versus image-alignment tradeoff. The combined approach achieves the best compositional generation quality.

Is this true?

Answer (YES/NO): NO